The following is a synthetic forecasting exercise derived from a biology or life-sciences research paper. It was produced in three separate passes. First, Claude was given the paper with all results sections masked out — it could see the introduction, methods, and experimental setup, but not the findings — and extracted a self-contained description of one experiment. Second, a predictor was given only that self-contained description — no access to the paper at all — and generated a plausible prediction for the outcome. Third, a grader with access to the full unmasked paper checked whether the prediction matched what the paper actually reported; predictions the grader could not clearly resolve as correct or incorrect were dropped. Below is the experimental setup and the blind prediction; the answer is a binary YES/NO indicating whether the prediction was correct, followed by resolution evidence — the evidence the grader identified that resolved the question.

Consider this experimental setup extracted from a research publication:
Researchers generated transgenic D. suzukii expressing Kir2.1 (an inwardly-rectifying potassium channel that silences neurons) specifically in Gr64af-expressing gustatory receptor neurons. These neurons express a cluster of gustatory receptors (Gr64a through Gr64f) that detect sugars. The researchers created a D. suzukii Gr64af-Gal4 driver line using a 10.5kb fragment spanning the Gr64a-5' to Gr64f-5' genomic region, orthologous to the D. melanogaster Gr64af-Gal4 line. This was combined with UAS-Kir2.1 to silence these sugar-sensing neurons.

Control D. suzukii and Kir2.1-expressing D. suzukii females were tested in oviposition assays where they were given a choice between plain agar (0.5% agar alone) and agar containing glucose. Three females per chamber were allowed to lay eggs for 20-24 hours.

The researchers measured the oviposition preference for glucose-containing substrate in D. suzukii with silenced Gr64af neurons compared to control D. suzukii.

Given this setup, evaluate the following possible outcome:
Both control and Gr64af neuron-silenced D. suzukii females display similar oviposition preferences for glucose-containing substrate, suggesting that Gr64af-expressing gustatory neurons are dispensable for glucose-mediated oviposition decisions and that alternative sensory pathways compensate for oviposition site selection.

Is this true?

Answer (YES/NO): NO